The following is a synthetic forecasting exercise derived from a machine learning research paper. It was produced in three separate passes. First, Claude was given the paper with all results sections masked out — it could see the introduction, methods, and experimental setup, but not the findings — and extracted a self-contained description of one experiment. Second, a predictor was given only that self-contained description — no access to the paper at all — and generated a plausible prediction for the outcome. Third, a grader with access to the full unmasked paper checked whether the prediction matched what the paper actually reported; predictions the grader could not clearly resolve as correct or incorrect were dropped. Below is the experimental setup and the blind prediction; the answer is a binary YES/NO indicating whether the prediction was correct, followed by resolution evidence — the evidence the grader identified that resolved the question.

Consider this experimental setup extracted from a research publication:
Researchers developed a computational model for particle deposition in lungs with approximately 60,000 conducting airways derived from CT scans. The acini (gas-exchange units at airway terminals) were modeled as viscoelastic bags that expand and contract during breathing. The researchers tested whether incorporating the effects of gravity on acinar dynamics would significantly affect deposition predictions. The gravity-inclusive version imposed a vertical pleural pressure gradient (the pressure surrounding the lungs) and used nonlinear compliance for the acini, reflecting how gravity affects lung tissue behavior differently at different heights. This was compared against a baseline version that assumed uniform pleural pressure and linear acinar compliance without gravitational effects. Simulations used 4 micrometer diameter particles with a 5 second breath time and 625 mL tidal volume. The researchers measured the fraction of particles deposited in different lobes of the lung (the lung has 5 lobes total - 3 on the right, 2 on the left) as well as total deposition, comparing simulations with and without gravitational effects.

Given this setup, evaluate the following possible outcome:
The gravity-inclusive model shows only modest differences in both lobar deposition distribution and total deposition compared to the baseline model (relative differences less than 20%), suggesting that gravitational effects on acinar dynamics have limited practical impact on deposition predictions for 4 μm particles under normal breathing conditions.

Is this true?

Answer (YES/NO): YES